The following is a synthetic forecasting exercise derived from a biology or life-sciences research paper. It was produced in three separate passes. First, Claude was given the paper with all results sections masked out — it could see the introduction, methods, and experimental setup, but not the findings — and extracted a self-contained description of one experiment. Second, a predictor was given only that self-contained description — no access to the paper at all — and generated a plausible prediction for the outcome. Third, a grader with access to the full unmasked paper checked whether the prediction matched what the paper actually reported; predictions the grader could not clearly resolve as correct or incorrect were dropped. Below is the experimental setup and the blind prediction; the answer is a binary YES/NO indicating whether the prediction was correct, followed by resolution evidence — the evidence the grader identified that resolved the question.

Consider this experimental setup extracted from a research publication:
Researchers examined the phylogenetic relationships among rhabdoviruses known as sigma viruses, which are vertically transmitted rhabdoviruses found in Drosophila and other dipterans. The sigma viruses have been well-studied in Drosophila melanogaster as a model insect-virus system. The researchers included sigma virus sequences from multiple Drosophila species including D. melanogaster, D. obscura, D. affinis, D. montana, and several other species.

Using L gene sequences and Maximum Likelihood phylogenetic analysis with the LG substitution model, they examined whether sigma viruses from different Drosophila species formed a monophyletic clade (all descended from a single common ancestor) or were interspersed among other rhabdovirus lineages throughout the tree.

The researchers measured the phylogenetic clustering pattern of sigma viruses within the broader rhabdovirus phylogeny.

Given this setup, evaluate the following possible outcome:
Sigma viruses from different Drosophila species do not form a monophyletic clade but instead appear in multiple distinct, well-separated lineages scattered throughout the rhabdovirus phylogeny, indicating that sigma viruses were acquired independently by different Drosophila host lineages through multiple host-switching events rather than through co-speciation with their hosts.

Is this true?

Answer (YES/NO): NO